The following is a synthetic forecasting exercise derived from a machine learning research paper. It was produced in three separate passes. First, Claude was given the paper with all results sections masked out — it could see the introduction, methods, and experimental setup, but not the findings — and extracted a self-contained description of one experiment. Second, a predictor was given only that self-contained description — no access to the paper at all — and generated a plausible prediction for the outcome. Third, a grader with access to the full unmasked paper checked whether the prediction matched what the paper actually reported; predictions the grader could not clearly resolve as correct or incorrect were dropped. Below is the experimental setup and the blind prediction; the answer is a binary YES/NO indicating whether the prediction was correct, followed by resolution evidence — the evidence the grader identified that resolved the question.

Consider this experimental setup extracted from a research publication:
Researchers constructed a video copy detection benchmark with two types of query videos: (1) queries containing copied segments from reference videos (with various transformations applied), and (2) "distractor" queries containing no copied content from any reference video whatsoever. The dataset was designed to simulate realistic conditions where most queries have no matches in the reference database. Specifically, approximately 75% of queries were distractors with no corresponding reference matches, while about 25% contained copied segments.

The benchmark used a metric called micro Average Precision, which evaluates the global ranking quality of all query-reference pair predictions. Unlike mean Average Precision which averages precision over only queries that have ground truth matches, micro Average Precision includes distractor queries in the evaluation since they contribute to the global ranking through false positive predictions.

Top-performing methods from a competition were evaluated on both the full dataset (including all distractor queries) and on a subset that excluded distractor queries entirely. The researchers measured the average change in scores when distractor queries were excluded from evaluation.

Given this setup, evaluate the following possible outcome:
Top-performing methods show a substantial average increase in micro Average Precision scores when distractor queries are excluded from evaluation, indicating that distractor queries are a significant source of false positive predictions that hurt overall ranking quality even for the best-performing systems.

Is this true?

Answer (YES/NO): NO